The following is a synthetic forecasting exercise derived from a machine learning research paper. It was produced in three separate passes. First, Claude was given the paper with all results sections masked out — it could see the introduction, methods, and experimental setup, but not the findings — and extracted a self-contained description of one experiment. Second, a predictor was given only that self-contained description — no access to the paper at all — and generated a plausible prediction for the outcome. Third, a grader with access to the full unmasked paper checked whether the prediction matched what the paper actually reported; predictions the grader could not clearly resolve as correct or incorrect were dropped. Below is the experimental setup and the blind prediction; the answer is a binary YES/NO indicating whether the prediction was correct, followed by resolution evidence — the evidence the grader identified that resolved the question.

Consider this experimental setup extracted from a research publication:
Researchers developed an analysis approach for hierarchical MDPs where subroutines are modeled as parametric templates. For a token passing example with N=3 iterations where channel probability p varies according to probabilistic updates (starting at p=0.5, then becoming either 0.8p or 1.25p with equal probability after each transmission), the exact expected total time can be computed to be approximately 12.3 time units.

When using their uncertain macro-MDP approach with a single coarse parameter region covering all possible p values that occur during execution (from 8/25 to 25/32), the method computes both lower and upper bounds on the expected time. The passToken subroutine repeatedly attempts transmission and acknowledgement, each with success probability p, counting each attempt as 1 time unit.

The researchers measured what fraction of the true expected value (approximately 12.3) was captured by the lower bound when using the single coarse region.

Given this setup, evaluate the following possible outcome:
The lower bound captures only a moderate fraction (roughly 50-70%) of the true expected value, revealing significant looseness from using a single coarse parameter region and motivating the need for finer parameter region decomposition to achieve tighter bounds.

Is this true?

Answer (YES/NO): YES